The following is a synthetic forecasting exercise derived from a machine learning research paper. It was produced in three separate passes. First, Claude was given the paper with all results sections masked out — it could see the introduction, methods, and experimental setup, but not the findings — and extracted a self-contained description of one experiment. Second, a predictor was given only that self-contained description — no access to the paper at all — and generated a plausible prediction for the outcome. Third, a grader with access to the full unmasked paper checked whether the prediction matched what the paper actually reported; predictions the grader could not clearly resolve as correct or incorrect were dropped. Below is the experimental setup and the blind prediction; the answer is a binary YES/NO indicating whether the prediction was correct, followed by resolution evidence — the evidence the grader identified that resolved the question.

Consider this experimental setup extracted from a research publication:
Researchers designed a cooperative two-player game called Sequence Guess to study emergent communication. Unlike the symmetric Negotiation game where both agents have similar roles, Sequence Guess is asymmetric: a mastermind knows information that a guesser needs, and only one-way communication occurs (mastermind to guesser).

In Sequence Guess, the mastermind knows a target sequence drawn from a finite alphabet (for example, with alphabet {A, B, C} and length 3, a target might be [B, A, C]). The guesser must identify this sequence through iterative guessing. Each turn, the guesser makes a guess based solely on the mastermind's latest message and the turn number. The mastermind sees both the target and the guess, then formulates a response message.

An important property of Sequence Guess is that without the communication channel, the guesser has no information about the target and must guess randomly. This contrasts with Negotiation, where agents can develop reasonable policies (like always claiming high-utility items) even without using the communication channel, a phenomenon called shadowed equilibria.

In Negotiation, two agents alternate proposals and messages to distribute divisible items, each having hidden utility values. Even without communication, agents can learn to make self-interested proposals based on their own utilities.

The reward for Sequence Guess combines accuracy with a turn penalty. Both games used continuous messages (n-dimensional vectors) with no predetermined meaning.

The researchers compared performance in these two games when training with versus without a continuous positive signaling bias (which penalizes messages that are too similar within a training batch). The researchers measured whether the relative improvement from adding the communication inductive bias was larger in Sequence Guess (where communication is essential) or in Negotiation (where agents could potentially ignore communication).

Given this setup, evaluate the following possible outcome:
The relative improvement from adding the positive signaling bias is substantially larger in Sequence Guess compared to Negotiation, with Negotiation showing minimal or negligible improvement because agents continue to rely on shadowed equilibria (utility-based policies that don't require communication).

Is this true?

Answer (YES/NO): NO